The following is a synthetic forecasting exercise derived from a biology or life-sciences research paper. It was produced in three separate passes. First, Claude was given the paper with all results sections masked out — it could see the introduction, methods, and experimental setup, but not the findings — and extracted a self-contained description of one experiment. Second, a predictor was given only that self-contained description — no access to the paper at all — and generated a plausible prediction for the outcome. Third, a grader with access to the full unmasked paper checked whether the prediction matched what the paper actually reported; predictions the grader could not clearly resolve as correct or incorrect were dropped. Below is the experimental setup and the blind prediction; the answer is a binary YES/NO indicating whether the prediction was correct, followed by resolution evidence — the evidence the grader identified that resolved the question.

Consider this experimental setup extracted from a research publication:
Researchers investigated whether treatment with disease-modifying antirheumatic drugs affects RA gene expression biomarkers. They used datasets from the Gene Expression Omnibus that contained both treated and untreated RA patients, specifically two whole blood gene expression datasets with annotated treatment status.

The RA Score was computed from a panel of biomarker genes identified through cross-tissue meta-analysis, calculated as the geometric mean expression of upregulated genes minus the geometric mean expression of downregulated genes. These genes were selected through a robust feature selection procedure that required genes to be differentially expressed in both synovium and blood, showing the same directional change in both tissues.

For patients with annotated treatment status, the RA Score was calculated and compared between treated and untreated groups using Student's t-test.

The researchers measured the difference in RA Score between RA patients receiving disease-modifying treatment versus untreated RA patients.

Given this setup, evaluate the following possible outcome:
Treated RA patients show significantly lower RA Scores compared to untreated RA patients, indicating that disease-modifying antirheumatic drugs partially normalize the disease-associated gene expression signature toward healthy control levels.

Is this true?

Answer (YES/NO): YES